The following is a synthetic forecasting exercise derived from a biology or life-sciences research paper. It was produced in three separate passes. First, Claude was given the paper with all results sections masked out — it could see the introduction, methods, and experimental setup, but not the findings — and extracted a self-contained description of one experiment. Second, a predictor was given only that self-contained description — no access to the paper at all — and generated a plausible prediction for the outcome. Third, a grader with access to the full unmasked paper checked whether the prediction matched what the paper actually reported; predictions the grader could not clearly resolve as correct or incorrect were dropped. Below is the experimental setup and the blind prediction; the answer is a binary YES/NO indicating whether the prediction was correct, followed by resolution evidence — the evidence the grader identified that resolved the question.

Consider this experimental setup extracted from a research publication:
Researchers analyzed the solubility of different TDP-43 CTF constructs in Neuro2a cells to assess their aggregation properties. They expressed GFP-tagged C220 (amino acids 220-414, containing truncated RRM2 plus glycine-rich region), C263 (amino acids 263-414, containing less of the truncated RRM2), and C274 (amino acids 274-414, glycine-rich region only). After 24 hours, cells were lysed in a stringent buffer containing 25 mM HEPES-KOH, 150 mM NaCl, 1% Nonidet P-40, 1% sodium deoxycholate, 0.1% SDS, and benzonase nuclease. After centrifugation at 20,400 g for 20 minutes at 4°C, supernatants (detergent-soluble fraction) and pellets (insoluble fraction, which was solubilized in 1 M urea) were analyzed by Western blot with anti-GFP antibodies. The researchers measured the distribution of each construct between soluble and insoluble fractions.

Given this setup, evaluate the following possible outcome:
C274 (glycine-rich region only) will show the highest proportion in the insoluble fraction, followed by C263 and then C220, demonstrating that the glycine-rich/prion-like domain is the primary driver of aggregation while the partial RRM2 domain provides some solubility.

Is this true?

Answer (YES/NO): NO